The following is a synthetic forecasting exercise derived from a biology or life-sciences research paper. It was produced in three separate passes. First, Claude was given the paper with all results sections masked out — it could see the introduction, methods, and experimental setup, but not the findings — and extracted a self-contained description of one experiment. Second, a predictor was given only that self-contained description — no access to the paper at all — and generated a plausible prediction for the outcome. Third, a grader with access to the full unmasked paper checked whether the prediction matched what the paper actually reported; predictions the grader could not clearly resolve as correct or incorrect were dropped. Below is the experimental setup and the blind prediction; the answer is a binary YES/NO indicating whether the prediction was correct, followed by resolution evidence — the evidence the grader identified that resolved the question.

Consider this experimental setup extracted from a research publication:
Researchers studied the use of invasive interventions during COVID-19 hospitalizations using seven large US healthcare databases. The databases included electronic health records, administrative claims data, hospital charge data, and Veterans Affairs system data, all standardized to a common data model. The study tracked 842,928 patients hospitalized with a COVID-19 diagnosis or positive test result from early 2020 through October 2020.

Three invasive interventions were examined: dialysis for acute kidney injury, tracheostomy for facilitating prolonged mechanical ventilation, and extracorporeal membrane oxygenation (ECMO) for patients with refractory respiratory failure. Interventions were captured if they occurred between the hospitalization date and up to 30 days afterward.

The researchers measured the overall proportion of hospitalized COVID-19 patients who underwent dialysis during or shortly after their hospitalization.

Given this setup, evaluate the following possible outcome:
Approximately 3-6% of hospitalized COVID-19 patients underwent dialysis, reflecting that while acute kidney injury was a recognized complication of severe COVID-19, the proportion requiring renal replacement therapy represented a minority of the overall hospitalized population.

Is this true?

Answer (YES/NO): YES